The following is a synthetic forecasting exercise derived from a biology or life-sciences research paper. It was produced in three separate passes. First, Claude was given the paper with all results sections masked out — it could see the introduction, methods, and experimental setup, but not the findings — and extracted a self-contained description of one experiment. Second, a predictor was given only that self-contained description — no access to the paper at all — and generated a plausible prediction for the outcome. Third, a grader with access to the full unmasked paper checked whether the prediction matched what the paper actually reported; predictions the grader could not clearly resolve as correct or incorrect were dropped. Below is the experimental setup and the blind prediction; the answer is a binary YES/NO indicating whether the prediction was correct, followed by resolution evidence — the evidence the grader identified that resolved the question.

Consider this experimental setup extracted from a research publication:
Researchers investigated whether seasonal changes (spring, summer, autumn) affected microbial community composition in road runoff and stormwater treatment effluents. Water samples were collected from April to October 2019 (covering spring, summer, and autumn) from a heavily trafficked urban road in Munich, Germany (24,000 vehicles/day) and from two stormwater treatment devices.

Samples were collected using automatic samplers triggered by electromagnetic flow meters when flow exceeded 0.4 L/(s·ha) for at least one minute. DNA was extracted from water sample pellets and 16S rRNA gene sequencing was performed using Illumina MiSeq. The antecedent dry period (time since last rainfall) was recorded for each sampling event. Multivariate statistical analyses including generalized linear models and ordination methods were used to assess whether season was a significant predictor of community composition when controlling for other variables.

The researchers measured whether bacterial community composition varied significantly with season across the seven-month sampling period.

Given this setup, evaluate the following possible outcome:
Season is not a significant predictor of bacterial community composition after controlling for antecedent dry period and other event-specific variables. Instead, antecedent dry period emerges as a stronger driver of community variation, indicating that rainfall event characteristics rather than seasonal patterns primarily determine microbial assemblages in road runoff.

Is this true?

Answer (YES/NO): NO